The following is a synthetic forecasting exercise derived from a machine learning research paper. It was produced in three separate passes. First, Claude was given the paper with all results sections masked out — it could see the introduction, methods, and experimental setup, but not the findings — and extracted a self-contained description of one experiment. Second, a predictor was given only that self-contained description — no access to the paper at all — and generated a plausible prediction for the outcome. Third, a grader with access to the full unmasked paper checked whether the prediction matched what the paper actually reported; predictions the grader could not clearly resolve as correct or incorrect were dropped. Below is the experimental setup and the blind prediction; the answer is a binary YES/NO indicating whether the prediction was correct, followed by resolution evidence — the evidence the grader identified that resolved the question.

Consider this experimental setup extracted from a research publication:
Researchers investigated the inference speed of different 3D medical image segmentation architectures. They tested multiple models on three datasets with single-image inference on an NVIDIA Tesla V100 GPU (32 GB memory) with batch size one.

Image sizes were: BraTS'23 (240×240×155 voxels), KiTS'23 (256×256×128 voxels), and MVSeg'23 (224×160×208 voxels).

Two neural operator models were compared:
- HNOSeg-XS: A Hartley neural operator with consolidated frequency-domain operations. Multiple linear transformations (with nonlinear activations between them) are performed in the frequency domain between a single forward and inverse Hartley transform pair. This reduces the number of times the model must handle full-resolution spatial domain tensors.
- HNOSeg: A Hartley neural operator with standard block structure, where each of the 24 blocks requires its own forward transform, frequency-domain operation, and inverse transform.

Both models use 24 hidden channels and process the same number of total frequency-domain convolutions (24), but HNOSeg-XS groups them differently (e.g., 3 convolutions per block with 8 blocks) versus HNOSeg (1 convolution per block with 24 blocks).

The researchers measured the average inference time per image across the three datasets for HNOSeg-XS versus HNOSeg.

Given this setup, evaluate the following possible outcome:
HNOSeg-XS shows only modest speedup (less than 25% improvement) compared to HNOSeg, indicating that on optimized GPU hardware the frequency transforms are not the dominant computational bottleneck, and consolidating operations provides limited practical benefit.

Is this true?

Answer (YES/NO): NO